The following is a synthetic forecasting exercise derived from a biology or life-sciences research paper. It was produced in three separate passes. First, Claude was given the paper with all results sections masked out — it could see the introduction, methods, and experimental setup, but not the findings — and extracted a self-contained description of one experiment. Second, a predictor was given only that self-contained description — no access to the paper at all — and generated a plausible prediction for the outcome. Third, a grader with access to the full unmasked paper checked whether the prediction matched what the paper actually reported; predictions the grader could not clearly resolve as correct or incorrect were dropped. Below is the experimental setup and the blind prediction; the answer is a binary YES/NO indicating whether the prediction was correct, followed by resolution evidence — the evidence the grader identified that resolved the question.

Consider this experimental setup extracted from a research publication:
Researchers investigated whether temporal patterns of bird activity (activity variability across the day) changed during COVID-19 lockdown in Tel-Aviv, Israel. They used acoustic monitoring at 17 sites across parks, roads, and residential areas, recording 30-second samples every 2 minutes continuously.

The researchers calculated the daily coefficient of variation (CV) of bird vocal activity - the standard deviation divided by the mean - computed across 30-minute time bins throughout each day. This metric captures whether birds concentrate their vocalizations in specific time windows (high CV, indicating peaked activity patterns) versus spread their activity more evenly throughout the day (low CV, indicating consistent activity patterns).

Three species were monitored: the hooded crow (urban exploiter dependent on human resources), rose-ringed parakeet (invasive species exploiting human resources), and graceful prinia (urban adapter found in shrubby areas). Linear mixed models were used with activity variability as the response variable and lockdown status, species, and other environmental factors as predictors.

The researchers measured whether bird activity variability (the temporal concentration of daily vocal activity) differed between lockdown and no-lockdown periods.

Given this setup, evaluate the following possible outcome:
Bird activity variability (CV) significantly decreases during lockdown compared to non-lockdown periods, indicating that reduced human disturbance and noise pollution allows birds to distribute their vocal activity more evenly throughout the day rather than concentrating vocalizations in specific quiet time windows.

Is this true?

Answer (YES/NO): NO